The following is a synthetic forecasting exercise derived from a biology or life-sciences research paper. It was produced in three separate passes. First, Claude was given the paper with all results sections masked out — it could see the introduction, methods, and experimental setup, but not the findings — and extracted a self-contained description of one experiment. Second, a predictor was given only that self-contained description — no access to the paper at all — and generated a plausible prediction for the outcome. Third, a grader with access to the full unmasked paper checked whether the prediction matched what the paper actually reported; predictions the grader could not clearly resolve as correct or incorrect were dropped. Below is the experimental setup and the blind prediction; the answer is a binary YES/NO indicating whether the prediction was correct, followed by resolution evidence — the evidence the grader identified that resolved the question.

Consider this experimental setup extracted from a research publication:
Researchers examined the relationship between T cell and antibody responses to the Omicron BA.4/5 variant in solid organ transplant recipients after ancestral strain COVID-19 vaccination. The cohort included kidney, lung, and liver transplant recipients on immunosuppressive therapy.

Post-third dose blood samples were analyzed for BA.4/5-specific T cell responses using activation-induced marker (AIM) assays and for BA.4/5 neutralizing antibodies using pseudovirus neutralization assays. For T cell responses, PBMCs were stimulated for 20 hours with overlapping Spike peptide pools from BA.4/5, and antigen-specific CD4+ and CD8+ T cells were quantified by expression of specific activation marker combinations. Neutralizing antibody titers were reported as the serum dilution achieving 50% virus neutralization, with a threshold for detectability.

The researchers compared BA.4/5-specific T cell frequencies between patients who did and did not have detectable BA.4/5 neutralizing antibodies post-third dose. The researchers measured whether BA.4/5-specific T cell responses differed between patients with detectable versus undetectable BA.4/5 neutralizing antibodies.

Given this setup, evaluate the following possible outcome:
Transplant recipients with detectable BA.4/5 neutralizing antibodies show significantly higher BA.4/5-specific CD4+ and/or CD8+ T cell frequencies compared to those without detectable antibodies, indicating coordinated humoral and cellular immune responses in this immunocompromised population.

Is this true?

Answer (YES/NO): NO